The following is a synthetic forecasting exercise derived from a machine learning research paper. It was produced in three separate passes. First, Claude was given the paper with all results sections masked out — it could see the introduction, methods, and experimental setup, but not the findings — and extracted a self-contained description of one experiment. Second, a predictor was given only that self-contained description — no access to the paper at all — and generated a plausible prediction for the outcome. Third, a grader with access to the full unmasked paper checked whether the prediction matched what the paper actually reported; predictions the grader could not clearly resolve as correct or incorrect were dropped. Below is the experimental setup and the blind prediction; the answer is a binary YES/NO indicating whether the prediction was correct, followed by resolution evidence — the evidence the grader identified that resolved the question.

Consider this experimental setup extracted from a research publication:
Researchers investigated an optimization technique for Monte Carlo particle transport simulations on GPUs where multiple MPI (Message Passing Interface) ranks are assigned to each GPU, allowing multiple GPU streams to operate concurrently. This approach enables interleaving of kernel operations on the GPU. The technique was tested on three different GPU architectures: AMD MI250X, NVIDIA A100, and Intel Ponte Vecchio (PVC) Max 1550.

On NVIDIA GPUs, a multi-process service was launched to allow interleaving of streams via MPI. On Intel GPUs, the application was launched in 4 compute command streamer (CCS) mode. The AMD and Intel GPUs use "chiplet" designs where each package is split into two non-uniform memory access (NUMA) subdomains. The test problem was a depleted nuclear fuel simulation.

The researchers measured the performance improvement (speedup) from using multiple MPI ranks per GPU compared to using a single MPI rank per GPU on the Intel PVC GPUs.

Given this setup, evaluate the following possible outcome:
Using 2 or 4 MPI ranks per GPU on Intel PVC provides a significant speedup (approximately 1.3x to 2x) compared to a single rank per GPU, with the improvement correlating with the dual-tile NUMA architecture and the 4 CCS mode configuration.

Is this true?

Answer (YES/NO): NO